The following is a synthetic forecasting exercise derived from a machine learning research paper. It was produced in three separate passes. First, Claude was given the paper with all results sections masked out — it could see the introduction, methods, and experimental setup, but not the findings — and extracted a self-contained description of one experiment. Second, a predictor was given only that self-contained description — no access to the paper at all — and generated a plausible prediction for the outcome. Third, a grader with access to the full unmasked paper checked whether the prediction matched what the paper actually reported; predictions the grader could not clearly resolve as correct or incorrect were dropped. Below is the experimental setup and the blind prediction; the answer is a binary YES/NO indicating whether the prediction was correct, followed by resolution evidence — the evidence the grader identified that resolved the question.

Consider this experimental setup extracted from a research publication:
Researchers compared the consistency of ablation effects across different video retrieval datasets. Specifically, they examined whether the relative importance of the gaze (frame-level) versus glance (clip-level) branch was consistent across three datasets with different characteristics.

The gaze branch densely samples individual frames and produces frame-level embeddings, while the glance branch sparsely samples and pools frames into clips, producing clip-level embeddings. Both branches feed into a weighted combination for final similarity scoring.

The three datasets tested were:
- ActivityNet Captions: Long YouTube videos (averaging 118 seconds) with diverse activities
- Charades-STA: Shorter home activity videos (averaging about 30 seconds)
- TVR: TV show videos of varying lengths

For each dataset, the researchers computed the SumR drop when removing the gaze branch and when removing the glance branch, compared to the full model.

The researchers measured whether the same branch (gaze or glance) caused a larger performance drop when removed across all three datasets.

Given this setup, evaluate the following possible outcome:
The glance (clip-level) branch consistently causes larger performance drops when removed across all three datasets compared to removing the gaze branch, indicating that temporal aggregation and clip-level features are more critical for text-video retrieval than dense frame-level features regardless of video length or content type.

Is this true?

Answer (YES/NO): YES